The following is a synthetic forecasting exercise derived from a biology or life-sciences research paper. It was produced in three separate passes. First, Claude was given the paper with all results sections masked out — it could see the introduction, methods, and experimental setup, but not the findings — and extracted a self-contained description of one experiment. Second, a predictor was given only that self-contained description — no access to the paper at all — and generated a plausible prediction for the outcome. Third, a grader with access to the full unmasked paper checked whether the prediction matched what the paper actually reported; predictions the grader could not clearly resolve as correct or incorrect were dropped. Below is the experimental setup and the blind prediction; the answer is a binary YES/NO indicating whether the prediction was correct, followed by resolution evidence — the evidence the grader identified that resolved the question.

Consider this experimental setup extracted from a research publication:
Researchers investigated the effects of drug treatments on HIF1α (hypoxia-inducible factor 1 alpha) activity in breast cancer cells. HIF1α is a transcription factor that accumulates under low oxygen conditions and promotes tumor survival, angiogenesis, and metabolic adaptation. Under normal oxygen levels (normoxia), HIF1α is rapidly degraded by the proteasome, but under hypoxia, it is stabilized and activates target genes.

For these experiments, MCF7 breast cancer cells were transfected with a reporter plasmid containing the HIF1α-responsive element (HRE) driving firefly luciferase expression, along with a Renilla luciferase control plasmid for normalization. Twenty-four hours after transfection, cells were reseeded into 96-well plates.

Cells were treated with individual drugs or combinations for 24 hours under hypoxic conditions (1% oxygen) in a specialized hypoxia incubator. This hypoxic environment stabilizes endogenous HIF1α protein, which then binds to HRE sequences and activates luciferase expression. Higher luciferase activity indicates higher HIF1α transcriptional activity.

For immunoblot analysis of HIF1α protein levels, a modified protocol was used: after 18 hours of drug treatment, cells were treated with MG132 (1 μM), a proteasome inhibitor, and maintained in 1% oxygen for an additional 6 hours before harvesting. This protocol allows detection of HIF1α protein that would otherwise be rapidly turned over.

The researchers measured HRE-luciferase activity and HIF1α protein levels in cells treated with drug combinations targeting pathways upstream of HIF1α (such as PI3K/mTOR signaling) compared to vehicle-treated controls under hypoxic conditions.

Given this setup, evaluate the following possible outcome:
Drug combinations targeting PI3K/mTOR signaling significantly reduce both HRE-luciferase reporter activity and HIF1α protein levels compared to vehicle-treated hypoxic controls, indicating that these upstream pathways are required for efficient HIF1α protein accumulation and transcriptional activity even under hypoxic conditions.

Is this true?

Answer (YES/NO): YES